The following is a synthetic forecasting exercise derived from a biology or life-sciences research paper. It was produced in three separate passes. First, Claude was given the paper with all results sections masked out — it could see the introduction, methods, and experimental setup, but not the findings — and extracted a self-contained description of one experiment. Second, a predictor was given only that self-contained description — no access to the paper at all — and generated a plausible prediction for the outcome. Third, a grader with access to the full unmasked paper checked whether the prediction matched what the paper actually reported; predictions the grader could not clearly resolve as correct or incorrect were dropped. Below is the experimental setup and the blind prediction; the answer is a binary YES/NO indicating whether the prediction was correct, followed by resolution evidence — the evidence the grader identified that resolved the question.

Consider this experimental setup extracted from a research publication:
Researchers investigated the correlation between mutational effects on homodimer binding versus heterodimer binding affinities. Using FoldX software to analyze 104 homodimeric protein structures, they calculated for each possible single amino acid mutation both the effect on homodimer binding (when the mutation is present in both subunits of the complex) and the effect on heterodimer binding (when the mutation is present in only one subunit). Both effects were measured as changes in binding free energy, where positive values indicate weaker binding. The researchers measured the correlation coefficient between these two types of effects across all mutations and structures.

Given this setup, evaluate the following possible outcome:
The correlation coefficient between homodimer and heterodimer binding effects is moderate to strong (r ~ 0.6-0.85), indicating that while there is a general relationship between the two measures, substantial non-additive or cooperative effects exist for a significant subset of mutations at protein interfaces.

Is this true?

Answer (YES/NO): NO